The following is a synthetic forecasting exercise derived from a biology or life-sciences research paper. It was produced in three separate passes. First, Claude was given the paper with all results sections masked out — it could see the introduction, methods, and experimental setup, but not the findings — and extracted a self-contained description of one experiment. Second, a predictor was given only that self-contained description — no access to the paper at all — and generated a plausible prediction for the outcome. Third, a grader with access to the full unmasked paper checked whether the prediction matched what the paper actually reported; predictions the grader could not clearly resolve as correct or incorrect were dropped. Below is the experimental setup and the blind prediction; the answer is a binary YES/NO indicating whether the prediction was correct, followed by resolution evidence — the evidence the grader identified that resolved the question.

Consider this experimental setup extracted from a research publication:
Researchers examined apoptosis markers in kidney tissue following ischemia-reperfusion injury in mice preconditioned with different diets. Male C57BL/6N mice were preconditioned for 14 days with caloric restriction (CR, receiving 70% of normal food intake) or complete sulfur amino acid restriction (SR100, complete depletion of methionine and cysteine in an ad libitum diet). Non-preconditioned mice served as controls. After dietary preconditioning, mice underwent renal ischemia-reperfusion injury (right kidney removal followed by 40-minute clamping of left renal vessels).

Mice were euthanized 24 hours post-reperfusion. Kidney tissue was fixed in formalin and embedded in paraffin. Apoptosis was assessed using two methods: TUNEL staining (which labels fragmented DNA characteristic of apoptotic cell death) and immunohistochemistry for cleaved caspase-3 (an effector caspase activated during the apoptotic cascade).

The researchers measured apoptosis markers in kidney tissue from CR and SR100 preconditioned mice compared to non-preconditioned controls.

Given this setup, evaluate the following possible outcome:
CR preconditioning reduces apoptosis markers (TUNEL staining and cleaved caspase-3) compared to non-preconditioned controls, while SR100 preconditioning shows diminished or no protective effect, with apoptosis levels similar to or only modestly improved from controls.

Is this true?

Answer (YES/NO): NO